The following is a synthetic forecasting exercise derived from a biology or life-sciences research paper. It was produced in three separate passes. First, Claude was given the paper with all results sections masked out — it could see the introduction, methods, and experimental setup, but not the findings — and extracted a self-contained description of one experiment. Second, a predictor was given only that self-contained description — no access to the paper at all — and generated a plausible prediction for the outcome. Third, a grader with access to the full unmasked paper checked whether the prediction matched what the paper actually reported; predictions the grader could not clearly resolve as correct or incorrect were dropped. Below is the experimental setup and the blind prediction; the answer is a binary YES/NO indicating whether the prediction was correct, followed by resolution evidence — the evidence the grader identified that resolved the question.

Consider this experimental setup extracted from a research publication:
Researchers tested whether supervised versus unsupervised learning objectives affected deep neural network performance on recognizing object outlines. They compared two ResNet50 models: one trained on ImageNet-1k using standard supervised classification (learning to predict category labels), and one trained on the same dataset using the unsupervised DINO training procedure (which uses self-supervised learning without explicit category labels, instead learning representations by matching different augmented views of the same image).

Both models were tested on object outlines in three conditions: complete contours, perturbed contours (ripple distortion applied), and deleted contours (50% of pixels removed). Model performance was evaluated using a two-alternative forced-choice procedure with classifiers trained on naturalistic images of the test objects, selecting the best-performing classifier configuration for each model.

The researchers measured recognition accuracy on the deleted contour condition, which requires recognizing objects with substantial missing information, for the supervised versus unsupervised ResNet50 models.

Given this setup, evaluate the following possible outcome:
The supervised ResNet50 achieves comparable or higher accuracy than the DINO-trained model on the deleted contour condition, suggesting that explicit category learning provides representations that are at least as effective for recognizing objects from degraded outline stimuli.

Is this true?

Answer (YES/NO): YES